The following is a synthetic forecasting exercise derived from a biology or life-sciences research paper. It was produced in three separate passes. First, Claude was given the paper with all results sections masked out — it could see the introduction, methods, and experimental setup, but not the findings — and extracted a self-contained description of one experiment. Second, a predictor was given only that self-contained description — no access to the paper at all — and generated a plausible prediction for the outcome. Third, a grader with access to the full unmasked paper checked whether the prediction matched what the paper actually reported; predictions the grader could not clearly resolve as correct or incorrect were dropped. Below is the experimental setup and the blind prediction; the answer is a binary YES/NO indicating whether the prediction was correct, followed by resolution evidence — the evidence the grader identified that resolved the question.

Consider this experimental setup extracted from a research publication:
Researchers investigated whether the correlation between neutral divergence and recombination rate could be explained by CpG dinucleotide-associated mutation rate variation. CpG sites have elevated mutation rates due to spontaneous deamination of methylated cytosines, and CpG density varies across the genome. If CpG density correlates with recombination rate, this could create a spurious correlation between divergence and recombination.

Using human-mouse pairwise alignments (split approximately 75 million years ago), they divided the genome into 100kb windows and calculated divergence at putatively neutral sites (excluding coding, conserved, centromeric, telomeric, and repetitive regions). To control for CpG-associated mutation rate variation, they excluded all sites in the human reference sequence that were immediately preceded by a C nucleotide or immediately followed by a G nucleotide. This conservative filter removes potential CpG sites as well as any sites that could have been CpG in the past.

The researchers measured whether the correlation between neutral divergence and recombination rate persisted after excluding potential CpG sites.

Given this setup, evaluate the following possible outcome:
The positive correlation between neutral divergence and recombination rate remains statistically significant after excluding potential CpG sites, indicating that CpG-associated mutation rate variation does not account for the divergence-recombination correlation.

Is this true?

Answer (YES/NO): YES